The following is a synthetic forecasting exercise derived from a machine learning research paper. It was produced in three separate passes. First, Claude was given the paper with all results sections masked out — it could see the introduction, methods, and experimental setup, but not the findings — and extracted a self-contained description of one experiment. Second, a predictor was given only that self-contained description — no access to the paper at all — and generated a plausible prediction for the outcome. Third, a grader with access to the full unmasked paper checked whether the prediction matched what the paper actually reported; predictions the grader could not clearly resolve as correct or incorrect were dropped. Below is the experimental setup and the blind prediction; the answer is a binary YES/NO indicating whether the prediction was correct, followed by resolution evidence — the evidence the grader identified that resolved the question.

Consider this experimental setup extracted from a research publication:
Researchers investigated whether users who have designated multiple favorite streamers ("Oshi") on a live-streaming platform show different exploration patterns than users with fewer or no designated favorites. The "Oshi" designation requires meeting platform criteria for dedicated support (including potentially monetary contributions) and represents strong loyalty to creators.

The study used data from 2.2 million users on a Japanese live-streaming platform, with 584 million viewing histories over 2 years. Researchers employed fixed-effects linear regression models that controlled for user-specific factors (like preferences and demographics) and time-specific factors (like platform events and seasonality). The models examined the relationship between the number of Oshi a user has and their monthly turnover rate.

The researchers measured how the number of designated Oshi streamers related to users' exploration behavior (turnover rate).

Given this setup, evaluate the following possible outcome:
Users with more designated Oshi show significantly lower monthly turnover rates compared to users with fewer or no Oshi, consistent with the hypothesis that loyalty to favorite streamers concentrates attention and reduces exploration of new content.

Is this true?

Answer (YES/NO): YES